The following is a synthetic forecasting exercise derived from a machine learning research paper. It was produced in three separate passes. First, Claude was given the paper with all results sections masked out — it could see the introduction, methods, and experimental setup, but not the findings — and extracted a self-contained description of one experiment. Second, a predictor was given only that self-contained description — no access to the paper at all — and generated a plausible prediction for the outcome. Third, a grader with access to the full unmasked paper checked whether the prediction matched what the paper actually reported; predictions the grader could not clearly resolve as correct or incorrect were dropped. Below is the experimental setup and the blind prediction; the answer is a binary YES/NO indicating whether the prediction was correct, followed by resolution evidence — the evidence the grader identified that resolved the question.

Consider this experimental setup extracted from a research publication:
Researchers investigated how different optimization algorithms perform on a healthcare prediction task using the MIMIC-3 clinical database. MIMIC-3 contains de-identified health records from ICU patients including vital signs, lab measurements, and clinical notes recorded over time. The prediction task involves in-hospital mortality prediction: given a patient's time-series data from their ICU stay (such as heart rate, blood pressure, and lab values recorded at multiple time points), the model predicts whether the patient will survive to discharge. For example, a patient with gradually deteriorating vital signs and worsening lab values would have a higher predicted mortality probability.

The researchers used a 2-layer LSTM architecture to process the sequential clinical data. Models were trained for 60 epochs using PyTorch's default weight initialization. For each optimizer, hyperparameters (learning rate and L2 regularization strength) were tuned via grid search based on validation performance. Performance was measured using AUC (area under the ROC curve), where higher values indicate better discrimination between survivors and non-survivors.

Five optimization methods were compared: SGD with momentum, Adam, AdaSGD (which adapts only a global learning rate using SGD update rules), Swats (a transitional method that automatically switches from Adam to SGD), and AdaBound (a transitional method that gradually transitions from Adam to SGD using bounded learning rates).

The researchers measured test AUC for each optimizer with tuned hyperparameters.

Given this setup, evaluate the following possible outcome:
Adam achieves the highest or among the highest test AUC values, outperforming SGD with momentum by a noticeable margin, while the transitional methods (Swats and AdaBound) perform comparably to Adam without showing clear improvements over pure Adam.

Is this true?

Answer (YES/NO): NO